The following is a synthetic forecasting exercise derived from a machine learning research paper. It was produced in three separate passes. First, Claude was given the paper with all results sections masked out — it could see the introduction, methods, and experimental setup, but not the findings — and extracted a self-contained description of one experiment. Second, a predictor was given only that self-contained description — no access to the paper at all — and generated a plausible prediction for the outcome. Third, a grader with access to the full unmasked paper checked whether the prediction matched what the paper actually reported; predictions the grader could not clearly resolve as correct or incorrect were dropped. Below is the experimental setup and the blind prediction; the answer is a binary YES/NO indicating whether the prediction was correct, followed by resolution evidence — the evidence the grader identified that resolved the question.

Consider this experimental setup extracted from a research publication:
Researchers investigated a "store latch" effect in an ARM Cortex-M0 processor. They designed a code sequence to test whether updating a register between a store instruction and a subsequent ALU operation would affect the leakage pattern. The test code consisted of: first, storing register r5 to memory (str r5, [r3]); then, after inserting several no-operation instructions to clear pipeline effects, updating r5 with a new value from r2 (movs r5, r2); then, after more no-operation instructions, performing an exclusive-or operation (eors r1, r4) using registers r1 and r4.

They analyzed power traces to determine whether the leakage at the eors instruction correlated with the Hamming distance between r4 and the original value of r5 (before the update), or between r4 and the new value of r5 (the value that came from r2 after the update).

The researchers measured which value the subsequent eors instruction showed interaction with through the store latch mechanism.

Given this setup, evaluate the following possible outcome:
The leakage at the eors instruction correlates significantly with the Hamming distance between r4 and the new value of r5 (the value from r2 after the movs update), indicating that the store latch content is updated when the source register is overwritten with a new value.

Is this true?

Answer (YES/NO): YES